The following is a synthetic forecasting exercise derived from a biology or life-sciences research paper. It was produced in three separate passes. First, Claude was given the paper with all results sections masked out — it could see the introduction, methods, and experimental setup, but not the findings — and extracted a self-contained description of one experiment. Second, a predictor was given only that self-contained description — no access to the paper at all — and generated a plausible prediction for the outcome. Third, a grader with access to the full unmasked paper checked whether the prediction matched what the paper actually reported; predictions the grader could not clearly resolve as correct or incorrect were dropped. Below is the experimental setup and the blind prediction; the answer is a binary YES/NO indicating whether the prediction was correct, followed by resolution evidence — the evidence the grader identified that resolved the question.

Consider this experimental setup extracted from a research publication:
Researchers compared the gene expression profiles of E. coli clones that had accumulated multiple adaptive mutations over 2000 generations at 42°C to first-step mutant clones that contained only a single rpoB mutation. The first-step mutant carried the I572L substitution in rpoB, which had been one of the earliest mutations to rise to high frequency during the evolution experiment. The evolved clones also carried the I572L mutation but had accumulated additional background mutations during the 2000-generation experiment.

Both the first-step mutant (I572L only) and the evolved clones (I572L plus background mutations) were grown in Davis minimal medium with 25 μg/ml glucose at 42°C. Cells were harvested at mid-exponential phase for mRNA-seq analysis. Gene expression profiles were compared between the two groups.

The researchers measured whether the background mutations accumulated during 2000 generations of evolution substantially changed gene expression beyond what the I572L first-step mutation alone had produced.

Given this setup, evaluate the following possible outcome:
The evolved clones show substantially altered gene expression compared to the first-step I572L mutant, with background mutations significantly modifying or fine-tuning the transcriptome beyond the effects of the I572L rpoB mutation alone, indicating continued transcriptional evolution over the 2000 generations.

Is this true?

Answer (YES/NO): NO